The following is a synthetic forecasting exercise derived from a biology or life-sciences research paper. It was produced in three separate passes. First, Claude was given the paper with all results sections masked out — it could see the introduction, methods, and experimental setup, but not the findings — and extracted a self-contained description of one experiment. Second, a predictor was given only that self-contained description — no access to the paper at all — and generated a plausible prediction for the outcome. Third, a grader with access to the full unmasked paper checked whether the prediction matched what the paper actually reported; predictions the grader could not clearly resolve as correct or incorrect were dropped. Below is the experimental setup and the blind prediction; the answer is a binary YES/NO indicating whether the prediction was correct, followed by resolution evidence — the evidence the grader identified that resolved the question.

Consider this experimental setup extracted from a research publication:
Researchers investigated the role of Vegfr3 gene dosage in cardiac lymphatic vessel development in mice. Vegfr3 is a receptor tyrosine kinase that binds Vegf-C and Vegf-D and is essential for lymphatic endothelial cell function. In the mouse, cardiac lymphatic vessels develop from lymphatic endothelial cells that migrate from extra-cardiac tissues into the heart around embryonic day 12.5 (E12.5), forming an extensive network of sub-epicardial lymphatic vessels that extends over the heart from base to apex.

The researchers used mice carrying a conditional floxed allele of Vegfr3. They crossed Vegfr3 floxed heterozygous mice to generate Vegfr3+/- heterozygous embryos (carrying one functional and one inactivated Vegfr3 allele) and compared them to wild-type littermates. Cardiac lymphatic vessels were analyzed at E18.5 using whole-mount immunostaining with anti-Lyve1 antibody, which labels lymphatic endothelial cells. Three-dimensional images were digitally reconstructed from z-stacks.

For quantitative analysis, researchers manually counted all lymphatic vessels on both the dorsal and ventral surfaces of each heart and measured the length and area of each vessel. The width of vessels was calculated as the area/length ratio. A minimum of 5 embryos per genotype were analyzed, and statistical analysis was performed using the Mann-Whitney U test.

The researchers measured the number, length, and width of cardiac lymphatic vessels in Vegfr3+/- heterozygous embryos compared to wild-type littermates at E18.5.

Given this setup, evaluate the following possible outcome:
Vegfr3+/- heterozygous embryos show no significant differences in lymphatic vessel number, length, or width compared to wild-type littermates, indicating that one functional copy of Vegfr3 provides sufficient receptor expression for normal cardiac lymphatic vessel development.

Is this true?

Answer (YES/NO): NO